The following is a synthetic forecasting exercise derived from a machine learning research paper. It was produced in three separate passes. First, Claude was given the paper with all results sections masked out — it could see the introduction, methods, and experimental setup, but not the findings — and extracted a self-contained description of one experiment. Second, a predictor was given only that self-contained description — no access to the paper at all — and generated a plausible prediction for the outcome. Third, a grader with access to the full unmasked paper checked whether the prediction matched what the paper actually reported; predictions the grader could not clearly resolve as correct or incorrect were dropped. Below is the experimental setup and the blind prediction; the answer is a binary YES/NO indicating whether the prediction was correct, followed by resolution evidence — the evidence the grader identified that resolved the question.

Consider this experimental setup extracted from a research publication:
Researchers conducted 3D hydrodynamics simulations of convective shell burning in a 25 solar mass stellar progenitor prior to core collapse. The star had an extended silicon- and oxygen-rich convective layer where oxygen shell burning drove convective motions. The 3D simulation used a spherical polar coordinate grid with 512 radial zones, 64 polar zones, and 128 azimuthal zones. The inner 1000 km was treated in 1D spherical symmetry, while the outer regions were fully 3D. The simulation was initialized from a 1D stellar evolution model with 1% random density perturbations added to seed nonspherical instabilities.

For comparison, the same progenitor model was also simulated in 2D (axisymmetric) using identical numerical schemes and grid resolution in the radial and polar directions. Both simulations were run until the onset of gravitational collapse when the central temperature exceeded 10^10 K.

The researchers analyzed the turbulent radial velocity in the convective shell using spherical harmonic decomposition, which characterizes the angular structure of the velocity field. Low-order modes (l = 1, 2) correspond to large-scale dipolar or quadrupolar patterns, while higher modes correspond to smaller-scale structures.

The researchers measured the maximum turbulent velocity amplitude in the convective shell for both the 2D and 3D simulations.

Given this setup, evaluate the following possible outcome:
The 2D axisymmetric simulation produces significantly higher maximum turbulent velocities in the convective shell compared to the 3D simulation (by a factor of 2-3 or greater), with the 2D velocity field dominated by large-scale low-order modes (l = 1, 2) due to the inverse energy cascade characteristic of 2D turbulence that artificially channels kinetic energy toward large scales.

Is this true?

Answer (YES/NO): NO